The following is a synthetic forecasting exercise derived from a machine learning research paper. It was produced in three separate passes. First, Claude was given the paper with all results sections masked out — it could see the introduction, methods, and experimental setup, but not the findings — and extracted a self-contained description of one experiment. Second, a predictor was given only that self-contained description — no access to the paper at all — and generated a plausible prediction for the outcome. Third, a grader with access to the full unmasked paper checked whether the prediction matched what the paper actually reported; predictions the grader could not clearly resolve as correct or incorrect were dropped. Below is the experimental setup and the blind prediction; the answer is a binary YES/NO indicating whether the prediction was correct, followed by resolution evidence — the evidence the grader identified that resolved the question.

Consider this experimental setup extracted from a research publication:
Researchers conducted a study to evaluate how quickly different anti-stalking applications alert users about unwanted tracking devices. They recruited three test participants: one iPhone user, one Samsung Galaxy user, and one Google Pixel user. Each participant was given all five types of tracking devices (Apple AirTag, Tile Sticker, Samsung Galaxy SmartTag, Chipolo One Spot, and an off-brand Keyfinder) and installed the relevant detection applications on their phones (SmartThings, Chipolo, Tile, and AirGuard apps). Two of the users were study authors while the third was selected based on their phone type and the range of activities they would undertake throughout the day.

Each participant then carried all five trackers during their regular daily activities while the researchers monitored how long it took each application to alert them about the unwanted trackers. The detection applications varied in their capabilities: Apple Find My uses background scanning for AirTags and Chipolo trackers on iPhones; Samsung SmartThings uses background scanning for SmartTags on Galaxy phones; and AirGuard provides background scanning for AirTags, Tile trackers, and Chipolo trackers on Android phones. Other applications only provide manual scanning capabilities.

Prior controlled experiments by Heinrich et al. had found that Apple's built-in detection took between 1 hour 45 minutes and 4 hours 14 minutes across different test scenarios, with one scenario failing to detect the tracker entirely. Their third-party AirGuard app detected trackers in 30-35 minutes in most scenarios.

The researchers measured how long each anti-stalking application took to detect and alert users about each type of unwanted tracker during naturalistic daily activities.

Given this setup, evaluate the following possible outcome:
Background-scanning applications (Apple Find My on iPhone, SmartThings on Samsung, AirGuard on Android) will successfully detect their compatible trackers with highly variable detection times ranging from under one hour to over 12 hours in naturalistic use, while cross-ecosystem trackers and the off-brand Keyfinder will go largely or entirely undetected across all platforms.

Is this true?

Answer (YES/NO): NO